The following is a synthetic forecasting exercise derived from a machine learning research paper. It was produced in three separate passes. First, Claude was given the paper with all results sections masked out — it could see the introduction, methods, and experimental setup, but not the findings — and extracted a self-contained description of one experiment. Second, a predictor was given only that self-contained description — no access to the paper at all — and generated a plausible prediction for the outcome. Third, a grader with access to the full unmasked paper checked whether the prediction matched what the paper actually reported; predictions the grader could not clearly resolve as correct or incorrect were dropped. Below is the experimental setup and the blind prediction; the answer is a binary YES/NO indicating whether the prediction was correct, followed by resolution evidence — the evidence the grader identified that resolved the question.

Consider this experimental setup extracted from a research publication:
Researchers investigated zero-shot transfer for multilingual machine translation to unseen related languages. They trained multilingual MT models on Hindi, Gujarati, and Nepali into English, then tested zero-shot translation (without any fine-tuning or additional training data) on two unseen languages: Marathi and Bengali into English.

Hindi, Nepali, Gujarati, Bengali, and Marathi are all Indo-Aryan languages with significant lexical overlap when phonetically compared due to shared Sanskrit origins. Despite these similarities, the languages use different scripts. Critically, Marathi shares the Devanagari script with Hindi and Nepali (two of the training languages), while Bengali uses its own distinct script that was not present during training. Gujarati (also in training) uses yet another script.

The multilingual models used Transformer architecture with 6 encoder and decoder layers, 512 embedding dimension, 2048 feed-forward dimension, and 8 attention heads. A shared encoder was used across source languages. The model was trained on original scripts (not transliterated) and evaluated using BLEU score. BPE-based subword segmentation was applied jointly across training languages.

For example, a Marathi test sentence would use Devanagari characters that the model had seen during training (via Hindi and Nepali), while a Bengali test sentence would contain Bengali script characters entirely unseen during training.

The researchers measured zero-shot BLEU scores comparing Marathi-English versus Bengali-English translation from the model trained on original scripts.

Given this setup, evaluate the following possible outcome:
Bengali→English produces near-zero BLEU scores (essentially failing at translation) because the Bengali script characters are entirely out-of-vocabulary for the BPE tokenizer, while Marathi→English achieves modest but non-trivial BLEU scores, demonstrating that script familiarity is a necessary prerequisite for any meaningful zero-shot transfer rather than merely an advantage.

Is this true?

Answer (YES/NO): NO